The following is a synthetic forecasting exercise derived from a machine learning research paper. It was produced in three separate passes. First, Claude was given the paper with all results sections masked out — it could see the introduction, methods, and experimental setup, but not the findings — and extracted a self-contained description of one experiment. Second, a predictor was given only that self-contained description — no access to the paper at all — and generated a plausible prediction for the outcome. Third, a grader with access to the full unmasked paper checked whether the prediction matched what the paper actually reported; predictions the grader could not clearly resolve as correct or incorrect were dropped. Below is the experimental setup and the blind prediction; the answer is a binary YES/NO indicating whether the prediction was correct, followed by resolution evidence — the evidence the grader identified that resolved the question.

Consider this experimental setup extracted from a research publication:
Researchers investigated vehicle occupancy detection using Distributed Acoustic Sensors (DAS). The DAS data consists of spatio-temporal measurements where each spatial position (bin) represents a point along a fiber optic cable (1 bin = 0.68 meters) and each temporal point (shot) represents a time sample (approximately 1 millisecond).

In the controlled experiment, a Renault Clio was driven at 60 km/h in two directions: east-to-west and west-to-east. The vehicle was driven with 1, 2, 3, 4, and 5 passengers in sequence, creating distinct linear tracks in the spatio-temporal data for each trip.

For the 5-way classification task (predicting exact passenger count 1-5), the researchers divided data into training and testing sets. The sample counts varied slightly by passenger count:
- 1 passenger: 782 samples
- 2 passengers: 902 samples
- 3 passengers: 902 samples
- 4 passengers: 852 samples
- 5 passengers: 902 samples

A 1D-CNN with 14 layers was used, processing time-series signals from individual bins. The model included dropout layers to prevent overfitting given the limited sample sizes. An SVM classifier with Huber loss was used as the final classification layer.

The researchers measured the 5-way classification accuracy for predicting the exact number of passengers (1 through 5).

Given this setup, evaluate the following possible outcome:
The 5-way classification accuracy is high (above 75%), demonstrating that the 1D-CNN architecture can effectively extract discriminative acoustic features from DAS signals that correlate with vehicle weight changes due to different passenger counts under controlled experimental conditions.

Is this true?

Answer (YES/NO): NO